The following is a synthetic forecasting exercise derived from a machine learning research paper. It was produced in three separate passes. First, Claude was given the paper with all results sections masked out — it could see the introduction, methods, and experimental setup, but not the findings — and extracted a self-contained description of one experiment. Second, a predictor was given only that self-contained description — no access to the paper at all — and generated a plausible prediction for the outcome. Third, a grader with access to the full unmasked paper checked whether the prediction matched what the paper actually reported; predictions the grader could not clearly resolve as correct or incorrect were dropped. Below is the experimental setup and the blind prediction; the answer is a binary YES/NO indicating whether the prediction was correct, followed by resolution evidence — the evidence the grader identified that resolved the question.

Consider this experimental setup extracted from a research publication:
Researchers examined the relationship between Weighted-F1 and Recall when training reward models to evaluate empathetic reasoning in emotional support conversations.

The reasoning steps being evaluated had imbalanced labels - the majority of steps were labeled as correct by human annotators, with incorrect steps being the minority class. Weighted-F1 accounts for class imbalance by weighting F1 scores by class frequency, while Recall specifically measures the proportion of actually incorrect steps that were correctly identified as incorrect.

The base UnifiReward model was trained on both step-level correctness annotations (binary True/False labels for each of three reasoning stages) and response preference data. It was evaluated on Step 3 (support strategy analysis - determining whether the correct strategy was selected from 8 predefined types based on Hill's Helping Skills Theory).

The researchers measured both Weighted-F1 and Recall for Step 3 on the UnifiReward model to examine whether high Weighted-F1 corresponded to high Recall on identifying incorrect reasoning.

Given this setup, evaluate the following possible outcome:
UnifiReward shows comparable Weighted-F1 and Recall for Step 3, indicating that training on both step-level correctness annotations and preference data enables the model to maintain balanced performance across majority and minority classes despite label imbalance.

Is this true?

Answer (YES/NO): NO